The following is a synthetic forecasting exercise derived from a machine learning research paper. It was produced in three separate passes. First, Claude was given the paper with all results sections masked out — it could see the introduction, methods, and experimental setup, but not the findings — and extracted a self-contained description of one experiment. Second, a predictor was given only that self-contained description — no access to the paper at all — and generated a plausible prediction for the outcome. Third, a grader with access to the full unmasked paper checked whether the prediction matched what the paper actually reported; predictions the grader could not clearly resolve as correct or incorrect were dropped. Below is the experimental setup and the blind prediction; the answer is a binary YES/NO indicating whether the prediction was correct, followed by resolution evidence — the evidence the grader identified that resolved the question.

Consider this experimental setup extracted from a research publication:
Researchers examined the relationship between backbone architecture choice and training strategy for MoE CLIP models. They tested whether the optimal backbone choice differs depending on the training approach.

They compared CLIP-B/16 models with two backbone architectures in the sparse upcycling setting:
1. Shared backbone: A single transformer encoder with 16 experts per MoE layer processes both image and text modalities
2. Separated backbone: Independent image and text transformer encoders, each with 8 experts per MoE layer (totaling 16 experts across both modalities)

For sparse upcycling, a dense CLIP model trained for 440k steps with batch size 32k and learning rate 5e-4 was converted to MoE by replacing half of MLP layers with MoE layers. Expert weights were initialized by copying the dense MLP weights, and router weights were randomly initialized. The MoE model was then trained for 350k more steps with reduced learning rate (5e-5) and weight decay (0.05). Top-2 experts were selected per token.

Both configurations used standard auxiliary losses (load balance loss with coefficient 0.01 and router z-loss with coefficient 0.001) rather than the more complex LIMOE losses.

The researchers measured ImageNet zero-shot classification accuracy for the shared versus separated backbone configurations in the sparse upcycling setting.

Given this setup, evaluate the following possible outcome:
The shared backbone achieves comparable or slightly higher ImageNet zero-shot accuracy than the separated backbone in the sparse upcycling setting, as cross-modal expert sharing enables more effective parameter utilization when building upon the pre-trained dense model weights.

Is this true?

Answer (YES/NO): NO